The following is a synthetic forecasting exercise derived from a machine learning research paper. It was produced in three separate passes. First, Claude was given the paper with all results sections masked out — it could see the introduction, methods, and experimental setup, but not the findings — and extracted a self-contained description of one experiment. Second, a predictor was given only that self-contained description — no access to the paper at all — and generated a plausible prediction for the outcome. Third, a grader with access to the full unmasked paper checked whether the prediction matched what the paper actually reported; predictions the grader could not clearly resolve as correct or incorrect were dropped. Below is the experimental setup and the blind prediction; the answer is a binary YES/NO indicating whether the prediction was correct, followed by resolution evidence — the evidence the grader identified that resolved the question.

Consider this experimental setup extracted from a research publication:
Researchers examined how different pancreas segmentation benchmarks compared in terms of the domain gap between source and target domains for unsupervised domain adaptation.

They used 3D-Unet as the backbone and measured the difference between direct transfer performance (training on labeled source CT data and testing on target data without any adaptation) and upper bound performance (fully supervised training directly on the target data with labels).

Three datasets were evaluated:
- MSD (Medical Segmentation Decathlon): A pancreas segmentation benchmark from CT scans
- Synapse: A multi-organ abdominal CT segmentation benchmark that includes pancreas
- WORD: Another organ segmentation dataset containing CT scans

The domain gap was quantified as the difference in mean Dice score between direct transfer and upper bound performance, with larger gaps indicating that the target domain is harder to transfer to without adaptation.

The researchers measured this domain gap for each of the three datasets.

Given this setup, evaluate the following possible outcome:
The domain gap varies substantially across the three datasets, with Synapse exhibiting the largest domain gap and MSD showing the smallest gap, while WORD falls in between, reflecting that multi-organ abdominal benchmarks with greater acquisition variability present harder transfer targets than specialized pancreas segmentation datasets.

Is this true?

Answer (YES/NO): NO